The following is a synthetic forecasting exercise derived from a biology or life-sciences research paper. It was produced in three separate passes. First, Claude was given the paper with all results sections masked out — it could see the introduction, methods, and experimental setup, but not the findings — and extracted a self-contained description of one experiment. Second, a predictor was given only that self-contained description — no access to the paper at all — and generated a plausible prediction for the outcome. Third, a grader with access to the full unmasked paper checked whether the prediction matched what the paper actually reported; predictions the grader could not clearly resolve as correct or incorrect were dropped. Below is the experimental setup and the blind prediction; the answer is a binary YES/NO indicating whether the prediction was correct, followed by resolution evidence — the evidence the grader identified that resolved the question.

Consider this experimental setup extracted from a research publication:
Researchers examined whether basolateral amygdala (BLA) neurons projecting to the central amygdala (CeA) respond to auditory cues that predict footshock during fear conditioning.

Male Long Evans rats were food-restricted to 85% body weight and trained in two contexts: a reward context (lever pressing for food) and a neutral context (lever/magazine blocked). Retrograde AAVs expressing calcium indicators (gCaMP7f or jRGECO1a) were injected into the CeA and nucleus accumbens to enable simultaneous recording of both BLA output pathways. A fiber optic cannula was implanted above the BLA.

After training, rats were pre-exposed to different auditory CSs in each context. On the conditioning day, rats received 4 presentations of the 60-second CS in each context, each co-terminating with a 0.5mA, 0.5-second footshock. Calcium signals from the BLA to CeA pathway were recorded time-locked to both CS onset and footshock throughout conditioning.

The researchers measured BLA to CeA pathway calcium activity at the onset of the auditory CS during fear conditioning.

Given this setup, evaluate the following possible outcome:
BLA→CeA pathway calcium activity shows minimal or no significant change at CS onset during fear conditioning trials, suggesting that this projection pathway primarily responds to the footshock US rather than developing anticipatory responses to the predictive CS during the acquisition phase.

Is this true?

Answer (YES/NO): NO